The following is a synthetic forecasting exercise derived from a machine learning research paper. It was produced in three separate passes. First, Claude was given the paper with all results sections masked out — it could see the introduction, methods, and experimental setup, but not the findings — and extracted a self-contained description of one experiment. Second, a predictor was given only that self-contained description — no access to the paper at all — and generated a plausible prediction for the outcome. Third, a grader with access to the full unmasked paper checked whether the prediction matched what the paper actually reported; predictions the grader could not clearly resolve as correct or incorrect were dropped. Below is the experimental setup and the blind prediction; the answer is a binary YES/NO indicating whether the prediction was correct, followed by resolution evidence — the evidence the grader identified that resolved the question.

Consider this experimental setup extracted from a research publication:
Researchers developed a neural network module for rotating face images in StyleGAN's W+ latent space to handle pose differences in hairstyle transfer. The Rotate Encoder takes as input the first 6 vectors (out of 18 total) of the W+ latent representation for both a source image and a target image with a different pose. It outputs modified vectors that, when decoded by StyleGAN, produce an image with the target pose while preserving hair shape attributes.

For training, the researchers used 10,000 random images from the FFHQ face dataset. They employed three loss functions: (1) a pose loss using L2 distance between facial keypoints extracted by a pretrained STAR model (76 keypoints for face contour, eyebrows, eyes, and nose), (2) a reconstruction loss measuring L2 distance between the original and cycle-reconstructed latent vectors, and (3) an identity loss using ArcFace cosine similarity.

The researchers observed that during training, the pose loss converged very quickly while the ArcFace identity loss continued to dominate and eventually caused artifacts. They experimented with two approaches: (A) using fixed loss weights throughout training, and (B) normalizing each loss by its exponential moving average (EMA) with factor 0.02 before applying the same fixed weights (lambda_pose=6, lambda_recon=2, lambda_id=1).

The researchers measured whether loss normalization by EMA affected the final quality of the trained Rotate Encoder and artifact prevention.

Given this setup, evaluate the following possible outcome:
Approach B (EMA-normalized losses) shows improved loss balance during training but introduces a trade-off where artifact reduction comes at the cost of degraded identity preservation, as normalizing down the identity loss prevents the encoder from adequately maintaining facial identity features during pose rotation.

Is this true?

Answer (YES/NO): NO